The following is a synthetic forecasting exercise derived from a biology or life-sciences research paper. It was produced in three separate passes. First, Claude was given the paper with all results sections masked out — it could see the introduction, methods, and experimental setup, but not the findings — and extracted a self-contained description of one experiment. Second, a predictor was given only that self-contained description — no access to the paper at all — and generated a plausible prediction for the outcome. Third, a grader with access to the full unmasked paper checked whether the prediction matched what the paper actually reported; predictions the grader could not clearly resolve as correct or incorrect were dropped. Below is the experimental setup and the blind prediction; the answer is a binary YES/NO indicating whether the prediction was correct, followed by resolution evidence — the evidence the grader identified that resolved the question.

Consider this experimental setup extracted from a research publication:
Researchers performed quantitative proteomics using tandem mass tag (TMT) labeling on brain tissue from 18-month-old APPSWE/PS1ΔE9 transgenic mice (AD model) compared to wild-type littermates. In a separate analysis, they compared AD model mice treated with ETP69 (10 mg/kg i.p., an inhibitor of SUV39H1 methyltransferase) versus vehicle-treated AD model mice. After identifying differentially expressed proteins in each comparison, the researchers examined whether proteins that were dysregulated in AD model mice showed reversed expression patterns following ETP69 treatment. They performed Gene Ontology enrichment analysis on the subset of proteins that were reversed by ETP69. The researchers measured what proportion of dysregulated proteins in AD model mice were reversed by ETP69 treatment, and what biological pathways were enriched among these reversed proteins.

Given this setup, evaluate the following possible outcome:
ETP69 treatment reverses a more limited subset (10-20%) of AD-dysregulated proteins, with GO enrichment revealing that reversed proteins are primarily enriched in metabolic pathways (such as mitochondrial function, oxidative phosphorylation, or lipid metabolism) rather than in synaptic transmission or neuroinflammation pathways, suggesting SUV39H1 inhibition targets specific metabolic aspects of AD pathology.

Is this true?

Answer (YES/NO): NO